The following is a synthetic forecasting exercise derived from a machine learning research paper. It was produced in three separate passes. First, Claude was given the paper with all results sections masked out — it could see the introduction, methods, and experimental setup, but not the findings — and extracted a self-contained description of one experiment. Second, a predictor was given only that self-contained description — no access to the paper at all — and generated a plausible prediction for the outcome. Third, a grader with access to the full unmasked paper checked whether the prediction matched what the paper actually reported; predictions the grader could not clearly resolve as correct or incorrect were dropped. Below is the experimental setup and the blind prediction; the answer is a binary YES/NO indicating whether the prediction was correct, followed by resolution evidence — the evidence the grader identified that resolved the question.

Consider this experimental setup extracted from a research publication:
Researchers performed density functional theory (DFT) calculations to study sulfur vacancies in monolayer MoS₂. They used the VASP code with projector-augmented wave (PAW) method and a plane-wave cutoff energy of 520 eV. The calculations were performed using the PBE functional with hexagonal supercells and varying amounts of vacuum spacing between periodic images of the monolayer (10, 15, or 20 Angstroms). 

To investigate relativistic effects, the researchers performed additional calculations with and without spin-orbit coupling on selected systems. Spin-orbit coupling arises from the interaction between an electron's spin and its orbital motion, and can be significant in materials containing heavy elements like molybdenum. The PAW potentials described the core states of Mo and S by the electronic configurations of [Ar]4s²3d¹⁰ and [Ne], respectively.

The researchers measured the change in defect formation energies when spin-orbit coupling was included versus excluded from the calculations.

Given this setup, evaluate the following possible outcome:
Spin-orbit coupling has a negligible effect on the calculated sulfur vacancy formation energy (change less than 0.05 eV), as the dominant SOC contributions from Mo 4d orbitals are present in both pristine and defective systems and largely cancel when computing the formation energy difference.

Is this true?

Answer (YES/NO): YES